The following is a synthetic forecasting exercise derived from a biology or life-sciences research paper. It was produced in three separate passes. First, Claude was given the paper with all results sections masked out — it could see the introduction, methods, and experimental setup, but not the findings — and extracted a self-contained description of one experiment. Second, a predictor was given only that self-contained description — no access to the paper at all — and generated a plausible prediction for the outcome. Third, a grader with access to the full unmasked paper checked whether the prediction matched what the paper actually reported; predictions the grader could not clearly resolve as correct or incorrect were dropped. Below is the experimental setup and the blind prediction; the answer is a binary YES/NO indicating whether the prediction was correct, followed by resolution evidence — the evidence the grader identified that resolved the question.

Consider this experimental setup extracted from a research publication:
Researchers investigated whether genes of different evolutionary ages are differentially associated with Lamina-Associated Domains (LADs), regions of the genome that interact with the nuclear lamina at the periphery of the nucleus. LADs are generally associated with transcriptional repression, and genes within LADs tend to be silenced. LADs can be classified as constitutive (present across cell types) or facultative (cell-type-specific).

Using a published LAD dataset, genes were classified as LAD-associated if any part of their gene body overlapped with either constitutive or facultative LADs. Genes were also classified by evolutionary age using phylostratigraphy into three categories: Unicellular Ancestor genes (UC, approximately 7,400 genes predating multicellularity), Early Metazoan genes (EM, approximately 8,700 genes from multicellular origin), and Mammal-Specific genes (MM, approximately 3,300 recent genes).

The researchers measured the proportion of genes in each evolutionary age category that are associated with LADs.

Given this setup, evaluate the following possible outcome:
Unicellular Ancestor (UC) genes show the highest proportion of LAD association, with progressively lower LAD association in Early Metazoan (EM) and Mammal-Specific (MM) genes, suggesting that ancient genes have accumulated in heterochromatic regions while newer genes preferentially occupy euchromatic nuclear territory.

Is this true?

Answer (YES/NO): NO